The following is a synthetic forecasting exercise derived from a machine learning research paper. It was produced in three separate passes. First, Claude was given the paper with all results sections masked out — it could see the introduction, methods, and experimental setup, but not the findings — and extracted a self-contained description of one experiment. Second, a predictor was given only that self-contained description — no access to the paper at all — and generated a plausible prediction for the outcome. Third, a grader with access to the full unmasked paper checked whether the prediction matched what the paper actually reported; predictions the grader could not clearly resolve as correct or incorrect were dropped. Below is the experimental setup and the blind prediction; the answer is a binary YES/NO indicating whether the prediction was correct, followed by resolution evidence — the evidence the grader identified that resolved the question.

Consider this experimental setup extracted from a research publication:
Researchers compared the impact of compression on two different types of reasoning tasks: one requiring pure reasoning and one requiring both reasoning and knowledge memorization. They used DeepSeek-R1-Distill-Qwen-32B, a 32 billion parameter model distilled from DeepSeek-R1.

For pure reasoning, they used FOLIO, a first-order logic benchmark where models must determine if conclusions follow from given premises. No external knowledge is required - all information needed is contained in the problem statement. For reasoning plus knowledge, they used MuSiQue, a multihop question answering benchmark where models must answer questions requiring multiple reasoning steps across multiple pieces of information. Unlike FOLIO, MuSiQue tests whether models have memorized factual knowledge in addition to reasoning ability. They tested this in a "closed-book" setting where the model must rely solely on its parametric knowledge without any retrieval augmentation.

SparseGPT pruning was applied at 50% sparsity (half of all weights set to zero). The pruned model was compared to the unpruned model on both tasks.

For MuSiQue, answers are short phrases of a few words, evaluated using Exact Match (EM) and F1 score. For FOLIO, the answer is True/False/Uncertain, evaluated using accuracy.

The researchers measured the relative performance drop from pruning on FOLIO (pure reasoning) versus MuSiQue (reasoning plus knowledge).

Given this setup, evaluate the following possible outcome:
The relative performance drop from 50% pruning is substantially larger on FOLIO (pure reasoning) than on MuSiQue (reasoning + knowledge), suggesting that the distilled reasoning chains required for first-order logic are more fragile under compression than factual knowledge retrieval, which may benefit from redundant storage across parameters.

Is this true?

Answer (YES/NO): NO